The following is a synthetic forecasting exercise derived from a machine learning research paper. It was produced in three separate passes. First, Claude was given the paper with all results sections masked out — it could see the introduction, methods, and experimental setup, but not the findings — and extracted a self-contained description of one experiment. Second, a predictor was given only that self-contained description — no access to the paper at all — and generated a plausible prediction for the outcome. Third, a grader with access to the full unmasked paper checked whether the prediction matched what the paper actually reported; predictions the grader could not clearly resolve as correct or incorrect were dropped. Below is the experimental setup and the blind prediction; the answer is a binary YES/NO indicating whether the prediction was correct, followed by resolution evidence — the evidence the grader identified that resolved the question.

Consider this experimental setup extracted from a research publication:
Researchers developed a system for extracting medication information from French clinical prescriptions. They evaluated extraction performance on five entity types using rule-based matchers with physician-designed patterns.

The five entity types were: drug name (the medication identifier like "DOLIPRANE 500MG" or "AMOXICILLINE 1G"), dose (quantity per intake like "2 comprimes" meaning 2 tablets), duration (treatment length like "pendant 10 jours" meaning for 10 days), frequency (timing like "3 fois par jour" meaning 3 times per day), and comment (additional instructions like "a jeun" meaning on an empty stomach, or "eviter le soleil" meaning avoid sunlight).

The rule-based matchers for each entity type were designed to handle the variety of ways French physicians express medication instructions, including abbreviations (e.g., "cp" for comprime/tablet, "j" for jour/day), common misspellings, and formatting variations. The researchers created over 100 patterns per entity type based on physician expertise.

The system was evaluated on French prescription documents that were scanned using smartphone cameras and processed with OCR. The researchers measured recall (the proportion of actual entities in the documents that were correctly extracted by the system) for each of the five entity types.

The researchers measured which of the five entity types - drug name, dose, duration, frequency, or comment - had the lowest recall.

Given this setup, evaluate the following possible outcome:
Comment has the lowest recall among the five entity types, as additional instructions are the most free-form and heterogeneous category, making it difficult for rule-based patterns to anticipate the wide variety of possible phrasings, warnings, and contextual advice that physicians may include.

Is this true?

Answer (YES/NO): YES